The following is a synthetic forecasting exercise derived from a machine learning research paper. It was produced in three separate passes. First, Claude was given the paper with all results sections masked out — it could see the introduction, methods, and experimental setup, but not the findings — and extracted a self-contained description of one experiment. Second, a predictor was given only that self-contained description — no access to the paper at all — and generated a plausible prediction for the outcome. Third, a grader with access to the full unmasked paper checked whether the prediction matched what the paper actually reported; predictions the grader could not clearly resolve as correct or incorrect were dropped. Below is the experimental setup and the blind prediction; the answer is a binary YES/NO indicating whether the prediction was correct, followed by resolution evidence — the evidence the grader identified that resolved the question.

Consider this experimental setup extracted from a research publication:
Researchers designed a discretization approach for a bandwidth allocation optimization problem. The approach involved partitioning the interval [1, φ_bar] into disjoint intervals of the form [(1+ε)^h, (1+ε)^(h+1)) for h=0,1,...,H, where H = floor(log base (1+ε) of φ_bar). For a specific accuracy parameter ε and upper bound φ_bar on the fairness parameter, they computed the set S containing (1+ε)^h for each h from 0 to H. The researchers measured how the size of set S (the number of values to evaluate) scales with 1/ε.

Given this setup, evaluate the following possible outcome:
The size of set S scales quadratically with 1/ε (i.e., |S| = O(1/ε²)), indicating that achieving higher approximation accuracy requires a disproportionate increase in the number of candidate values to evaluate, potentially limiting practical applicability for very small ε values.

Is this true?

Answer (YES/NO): NO